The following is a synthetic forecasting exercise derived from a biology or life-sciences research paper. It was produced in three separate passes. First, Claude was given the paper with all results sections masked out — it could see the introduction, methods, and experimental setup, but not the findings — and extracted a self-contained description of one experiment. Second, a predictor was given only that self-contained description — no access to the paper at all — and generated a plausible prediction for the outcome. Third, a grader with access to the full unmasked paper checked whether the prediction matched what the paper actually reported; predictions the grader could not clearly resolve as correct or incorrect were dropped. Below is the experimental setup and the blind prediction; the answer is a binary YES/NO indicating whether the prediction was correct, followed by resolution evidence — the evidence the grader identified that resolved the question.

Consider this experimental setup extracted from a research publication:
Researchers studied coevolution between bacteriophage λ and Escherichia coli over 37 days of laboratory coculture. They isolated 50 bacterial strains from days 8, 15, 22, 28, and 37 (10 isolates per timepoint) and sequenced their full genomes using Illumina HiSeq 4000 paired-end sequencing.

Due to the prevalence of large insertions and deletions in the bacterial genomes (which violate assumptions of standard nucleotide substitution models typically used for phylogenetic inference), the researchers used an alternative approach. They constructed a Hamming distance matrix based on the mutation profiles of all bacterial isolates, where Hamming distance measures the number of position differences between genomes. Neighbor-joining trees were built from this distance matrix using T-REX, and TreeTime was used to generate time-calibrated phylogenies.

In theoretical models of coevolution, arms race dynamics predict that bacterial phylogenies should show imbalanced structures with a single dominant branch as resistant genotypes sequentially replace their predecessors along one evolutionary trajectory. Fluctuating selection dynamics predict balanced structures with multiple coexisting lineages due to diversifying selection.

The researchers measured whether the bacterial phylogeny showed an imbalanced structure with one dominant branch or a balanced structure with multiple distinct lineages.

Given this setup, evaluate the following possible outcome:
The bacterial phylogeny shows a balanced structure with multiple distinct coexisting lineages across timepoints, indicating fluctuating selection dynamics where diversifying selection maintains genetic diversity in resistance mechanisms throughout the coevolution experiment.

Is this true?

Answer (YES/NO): NO